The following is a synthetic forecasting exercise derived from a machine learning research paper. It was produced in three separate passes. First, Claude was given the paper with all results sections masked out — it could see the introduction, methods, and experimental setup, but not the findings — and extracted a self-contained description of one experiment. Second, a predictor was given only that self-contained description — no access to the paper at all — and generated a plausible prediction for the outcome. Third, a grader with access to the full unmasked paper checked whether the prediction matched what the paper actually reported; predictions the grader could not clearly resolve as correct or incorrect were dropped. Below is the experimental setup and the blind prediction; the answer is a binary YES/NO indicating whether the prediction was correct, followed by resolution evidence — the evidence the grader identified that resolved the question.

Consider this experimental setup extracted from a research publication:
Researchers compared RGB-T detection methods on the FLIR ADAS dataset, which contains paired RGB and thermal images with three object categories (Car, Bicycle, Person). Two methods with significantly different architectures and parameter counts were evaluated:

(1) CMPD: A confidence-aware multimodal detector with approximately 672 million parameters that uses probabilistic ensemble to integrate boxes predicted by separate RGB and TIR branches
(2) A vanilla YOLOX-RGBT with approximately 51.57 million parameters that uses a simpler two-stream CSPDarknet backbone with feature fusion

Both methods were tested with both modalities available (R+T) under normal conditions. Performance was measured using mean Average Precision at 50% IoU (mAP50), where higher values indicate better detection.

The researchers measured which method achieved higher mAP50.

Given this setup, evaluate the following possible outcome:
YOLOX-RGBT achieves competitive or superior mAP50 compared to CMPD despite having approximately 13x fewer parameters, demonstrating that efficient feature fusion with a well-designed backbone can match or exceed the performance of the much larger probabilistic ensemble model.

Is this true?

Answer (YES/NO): YES